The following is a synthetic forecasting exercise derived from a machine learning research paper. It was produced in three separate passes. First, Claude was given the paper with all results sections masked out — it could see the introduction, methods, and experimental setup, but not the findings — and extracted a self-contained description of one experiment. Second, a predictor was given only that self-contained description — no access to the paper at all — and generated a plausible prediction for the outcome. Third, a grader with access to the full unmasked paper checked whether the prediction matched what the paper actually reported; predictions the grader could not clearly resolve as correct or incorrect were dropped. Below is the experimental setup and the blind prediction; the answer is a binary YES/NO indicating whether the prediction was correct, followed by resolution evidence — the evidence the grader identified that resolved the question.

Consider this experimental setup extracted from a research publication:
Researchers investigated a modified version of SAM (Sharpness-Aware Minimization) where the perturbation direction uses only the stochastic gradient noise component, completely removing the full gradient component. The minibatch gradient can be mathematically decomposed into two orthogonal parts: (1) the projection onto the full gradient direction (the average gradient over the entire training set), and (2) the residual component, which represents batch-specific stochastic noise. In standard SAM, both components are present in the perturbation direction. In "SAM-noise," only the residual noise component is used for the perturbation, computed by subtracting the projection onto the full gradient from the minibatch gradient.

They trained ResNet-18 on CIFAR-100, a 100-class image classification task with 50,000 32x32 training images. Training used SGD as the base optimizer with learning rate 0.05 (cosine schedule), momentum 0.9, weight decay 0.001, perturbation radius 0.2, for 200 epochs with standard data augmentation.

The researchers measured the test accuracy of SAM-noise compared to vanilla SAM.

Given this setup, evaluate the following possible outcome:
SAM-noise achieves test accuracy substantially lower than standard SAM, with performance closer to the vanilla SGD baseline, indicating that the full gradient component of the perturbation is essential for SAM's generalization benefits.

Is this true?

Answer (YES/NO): NO